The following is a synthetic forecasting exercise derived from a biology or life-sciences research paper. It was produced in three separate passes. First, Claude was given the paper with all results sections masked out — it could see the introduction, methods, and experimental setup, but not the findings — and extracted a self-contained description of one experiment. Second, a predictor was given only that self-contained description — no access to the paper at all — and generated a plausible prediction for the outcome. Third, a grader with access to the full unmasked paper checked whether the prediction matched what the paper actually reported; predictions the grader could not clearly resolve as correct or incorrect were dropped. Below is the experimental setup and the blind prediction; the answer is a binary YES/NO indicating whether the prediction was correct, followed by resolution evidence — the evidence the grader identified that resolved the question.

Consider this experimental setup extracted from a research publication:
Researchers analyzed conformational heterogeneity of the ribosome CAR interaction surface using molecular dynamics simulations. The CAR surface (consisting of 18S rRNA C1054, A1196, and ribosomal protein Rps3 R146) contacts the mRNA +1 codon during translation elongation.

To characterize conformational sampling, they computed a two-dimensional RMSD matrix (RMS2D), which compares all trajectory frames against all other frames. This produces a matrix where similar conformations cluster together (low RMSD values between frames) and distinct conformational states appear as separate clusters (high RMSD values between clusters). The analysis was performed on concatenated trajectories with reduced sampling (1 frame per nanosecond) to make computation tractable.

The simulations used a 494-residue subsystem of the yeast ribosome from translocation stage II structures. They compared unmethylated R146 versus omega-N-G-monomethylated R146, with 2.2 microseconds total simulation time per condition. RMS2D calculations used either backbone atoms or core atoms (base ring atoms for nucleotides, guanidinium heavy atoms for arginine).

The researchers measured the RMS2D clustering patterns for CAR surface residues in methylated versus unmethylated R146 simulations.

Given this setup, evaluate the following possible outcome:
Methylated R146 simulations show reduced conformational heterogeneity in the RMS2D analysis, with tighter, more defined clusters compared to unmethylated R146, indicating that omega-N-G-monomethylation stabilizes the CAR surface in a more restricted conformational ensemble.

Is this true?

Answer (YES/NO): NO